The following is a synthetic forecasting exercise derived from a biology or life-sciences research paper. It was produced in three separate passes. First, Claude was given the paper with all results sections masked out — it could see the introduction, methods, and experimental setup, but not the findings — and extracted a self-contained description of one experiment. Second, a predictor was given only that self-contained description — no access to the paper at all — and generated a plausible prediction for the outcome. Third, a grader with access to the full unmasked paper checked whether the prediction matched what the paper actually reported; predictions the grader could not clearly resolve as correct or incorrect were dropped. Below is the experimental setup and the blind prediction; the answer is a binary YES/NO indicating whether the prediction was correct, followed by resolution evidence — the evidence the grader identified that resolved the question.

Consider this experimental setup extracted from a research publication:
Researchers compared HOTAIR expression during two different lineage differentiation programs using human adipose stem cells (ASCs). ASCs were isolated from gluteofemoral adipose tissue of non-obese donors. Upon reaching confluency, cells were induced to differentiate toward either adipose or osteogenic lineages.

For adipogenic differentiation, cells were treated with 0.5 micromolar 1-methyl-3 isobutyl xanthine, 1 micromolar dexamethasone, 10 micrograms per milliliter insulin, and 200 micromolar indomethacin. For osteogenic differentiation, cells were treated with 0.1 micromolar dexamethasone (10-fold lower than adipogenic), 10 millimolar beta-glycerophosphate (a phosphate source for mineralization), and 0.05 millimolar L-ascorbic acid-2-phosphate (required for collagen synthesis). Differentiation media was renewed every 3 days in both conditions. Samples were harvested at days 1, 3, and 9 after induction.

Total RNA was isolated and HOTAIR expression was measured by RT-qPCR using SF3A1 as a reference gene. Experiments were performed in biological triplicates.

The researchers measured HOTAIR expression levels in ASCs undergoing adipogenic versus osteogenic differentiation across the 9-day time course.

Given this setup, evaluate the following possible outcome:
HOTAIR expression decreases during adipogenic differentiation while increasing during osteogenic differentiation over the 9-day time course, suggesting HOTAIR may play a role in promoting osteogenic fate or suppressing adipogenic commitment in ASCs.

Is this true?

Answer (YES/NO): NO